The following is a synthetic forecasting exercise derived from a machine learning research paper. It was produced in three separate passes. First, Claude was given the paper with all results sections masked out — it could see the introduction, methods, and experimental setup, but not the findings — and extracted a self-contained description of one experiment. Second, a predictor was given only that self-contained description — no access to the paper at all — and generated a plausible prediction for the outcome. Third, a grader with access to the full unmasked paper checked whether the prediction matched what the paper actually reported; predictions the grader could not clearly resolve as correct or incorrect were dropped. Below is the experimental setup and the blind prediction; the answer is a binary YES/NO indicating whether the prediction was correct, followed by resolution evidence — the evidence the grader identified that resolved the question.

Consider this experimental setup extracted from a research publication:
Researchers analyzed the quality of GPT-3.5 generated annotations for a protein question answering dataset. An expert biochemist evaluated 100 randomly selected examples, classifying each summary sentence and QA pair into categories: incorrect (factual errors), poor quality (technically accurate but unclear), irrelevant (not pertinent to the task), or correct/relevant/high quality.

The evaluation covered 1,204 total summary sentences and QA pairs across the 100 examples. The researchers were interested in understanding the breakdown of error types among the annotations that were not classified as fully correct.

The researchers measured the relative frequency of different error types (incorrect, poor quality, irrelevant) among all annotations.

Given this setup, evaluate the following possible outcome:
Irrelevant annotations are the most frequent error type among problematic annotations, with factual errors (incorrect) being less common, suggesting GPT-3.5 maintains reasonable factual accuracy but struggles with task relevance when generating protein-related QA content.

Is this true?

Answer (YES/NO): YES